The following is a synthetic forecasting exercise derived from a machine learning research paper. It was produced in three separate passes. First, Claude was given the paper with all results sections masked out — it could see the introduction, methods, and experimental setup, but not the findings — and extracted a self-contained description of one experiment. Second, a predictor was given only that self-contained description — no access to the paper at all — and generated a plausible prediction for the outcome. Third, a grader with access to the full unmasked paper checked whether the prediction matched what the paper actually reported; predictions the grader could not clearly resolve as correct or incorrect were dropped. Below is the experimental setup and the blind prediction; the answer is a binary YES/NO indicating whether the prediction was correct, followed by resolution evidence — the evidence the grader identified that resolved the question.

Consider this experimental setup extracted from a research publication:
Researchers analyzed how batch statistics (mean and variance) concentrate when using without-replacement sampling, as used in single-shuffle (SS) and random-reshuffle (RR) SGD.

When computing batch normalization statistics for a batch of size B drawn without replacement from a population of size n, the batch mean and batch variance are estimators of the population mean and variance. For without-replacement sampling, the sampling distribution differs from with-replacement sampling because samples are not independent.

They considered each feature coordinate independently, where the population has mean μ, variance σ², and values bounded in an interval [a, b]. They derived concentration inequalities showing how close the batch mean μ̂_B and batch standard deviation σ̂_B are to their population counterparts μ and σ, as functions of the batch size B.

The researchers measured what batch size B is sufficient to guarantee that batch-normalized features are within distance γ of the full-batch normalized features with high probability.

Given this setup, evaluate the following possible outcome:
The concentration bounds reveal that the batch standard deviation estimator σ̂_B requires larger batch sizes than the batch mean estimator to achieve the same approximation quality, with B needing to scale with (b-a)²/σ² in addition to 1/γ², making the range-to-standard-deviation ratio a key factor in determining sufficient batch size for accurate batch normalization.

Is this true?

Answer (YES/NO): NO